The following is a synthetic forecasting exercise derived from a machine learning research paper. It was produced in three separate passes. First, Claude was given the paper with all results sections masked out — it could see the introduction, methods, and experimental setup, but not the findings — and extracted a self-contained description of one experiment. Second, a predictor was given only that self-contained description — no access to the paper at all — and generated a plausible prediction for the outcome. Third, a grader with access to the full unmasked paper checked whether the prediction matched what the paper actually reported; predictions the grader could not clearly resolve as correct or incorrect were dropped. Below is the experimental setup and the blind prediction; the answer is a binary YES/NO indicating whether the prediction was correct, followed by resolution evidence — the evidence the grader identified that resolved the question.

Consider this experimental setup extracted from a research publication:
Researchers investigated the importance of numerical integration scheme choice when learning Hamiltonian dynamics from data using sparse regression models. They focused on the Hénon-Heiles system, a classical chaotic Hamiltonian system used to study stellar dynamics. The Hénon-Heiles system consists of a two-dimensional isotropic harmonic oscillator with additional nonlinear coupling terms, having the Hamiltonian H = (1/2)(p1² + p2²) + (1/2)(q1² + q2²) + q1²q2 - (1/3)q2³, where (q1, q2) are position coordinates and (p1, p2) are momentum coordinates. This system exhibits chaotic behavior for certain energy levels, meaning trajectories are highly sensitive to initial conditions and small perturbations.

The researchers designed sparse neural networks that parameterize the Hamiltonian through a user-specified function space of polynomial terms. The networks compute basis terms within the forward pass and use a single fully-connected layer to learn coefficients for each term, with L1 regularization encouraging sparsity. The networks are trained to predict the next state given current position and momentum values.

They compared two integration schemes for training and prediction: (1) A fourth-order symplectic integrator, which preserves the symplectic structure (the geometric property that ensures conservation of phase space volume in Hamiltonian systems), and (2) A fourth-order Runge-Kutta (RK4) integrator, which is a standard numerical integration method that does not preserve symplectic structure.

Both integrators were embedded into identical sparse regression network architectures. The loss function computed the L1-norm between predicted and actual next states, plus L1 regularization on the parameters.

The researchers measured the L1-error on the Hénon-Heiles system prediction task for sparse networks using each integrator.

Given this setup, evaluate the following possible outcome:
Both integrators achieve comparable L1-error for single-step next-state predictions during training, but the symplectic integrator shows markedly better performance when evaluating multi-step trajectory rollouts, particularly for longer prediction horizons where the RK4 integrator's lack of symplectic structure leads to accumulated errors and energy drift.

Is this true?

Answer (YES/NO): NO